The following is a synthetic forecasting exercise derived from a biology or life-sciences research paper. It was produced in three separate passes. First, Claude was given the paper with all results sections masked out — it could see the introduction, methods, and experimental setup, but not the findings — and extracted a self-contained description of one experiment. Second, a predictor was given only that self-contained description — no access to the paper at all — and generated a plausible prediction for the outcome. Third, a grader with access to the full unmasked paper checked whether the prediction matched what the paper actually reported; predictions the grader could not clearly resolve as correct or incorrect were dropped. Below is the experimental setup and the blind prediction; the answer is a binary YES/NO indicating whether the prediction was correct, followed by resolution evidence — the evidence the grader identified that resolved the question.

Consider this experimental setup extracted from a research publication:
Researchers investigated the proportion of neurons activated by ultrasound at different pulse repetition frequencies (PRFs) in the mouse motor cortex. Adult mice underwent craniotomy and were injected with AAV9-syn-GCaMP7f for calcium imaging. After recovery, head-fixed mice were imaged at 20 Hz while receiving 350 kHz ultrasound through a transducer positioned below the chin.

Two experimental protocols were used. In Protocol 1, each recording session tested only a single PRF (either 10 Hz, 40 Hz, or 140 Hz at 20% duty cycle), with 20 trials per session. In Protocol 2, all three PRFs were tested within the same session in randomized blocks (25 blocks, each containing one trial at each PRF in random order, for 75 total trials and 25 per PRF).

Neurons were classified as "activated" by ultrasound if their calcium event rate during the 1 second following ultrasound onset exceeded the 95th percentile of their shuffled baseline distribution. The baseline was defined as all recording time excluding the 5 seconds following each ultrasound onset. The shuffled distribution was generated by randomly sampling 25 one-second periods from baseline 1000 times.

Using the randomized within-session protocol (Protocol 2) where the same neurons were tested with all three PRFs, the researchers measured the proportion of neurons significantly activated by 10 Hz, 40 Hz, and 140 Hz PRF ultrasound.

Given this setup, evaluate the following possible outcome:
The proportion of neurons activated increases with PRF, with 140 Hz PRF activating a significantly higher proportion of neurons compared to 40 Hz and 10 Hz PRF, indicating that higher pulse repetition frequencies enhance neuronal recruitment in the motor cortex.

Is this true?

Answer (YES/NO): NO